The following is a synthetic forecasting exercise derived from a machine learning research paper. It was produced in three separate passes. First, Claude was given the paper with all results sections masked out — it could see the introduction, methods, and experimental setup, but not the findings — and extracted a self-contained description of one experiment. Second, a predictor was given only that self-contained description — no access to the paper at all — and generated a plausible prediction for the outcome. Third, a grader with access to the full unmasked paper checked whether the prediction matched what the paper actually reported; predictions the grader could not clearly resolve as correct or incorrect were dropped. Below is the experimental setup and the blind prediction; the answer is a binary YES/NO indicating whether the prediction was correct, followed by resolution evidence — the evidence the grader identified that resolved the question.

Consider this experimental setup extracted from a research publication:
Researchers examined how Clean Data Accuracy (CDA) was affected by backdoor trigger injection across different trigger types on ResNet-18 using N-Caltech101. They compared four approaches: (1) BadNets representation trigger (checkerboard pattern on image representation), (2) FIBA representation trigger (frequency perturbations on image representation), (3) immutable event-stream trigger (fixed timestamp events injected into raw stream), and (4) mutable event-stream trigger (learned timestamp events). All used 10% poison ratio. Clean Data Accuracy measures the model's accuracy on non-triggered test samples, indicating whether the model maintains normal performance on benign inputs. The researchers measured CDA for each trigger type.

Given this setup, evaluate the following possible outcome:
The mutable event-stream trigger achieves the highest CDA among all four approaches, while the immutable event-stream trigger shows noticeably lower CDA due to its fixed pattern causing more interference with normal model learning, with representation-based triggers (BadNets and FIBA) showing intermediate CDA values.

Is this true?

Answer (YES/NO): NO